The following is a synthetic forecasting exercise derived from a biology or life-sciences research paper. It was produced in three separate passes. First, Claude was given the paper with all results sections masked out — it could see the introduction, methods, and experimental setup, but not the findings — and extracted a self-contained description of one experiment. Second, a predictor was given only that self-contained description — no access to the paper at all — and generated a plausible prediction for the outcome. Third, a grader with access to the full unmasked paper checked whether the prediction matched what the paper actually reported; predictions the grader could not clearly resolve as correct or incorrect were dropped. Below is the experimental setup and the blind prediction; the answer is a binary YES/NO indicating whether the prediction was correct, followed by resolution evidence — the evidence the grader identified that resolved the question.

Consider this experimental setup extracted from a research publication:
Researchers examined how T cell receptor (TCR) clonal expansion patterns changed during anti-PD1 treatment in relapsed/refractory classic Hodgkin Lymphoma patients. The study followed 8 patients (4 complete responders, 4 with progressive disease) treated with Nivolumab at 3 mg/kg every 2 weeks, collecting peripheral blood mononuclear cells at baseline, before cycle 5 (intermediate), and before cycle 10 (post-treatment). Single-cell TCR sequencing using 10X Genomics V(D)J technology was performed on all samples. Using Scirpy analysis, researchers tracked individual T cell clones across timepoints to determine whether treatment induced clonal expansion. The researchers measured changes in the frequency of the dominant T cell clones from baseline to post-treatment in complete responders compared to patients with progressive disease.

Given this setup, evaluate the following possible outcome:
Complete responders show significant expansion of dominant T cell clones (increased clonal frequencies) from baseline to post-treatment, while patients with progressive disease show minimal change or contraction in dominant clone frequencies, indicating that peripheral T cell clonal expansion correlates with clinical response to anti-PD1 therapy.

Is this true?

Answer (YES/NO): NO